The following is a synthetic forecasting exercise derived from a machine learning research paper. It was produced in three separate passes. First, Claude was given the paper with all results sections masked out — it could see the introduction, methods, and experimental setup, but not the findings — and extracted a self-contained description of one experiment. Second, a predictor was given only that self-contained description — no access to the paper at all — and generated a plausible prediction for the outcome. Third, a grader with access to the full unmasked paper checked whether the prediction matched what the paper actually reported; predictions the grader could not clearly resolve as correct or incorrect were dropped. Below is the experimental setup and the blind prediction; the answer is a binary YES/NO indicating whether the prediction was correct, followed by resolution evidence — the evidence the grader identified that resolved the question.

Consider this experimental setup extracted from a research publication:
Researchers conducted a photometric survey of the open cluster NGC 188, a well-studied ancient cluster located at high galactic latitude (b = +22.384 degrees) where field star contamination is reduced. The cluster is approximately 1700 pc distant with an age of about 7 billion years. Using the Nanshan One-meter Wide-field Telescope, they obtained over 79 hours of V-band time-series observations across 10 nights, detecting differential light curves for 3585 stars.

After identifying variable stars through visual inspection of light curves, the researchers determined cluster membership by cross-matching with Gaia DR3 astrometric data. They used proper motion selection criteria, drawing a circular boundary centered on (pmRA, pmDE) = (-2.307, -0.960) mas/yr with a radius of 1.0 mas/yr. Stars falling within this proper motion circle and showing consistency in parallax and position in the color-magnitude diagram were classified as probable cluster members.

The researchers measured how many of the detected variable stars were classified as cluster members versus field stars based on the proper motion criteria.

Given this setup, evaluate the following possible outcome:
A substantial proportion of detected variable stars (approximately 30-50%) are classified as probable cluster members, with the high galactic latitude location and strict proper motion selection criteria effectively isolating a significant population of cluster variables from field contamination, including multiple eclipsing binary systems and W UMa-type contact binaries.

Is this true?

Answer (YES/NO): NO